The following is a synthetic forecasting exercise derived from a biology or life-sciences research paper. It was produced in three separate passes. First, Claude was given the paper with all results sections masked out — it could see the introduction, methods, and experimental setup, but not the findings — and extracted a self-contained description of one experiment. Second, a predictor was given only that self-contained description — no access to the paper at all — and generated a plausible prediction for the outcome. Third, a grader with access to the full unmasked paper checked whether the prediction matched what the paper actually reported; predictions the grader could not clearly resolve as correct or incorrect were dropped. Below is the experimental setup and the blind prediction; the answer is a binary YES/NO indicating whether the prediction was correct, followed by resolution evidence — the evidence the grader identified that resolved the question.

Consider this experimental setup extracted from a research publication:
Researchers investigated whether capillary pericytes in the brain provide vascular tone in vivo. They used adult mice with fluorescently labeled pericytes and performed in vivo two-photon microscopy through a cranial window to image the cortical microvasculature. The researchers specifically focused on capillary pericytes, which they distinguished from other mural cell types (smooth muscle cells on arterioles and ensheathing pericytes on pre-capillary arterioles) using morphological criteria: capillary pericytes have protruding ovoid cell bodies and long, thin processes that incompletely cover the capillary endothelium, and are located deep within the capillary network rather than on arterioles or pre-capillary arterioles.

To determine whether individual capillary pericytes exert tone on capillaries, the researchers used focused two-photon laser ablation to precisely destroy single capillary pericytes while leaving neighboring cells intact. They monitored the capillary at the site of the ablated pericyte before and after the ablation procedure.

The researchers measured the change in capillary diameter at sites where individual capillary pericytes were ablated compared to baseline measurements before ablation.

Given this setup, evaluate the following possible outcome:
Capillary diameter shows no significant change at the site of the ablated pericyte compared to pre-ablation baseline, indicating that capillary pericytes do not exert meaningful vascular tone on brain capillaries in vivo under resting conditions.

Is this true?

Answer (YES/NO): NO